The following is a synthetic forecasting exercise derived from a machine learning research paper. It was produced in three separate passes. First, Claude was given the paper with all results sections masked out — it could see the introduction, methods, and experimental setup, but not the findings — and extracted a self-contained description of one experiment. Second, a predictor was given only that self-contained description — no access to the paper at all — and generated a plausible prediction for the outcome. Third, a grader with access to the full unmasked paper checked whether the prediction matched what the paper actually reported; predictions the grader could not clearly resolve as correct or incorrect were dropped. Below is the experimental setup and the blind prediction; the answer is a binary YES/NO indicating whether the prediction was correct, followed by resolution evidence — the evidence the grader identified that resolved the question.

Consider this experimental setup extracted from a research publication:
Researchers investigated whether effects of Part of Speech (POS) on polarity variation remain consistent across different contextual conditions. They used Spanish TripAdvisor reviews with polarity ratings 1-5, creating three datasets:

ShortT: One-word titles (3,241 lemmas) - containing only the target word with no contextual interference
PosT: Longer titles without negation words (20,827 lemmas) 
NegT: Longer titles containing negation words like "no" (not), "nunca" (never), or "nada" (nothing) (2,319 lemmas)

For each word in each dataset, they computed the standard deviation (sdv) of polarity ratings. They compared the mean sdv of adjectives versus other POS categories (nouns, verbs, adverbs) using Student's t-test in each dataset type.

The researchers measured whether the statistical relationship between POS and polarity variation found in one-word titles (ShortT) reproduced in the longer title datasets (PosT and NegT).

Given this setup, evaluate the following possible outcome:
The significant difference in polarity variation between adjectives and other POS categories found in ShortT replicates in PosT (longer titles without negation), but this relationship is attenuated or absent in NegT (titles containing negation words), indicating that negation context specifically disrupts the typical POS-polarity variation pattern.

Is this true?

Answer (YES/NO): NO